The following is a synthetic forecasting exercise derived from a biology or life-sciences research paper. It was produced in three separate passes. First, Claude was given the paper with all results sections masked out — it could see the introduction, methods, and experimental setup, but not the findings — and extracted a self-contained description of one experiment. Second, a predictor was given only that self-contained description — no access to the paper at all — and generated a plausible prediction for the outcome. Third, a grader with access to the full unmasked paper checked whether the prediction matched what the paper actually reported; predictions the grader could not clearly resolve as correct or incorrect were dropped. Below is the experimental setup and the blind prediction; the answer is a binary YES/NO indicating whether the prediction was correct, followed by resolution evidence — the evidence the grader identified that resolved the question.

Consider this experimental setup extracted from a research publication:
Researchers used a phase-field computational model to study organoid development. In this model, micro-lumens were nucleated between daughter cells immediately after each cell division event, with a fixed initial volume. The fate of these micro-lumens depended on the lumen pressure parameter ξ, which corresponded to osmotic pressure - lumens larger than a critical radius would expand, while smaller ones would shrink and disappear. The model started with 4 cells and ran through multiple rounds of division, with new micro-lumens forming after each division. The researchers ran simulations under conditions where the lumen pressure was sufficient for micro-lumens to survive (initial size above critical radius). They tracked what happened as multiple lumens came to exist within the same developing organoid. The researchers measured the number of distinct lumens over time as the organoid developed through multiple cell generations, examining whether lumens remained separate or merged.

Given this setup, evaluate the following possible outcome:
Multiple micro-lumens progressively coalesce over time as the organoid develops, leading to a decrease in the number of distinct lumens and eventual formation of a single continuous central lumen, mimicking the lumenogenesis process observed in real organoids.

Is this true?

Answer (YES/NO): YES